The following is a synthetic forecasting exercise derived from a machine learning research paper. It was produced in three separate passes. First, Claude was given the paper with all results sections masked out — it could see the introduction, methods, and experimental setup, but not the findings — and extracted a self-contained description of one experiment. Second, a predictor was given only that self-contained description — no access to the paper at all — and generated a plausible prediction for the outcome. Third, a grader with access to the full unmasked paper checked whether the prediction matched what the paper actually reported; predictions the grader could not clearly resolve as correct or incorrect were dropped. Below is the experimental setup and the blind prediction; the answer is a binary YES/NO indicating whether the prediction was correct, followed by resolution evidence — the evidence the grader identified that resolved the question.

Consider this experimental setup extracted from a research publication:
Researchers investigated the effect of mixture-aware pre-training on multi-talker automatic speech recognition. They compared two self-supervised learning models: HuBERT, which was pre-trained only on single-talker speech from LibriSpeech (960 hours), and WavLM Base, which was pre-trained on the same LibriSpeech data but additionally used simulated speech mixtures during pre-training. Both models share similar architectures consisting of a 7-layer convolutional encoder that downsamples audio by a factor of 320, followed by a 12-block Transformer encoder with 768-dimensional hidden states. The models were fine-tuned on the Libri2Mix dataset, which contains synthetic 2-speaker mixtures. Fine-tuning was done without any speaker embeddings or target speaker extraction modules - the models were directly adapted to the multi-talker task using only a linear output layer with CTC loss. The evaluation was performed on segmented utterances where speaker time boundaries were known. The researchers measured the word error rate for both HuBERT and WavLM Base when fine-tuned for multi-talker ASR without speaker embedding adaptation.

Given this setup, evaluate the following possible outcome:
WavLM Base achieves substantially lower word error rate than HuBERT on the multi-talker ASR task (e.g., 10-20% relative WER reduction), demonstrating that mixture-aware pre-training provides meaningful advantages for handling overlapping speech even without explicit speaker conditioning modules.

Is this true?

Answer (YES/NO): YES